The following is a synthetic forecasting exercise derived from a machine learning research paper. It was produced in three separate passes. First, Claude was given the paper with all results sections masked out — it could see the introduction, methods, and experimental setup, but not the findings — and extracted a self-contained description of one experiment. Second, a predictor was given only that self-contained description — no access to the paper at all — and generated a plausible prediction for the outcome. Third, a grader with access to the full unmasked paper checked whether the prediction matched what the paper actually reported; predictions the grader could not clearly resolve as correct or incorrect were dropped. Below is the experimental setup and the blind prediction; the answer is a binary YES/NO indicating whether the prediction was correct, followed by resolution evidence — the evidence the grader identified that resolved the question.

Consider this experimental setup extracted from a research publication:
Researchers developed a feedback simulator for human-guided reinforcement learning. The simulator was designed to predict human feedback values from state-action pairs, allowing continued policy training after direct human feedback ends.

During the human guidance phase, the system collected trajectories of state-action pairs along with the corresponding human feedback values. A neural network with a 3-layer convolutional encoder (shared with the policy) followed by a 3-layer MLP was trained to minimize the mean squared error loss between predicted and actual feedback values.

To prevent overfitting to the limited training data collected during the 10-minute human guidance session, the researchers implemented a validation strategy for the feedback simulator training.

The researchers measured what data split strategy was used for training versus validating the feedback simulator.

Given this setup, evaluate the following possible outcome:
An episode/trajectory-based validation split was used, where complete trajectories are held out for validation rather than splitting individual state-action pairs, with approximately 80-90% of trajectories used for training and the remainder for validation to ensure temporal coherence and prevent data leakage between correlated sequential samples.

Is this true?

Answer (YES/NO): YES